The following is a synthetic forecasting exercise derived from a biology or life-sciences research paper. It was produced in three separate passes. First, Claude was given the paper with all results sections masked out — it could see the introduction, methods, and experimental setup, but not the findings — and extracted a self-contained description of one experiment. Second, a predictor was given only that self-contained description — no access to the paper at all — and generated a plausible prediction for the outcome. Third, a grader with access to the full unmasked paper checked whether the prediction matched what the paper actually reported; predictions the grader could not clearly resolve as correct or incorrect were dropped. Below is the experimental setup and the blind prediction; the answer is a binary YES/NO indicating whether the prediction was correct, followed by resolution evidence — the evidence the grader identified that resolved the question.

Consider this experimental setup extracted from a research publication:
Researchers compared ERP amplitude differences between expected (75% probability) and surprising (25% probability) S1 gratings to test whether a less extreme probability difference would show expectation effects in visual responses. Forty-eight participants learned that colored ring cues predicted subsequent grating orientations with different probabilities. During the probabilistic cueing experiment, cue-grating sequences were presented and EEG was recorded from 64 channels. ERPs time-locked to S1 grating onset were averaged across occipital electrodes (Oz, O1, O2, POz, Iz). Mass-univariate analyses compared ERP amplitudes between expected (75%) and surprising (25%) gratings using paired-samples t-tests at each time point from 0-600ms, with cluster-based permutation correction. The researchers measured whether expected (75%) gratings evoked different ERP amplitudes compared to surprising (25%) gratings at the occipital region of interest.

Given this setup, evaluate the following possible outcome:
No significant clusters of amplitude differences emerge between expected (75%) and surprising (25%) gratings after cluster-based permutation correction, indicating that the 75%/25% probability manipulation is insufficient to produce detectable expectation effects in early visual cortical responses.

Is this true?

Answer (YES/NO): YES